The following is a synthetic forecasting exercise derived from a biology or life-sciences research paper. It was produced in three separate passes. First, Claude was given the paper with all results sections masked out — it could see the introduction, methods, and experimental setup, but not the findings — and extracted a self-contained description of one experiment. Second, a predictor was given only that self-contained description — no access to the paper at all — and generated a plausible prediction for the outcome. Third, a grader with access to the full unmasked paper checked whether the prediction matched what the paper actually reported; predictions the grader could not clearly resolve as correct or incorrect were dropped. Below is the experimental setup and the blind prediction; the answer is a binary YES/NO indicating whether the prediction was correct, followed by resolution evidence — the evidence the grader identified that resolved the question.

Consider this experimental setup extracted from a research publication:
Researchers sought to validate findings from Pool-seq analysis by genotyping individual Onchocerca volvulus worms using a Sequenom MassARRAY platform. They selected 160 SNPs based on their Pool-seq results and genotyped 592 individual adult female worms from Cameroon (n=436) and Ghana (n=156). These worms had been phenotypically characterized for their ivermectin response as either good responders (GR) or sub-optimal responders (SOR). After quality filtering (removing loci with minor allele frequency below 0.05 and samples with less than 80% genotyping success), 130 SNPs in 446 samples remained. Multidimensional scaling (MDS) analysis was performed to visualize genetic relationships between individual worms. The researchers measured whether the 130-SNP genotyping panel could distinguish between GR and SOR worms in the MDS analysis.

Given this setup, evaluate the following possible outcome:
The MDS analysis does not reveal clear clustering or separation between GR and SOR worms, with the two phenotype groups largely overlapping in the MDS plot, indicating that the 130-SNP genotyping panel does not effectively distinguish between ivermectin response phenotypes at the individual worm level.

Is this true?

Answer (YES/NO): YES